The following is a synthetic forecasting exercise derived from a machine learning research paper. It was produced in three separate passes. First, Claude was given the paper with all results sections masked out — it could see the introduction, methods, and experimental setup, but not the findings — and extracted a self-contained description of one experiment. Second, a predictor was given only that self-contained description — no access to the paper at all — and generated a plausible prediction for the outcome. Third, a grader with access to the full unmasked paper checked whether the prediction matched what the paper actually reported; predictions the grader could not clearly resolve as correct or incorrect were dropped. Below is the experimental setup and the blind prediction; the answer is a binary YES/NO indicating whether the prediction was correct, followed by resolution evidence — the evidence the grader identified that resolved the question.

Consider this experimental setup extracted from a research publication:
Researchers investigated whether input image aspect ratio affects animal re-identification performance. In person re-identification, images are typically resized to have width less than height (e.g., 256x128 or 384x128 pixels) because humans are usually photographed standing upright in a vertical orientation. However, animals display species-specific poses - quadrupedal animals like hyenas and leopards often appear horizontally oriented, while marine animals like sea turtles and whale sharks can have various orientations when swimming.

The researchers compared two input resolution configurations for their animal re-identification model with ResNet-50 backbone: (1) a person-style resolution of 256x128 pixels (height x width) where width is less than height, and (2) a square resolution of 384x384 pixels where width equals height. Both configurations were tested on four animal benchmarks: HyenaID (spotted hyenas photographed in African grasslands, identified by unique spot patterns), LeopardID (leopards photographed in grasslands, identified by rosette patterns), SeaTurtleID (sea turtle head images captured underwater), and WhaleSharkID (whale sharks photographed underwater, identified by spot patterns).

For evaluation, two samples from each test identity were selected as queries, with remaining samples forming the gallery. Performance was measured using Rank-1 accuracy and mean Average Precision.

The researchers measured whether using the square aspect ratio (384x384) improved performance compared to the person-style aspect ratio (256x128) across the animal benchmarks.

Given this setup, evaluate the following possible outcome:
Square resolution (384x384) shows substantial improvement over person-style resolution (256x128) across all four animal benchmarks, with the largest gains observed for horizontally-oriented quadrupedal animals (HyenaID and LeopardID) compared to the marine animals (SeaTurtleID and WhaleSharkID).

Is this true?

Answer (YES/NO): NO